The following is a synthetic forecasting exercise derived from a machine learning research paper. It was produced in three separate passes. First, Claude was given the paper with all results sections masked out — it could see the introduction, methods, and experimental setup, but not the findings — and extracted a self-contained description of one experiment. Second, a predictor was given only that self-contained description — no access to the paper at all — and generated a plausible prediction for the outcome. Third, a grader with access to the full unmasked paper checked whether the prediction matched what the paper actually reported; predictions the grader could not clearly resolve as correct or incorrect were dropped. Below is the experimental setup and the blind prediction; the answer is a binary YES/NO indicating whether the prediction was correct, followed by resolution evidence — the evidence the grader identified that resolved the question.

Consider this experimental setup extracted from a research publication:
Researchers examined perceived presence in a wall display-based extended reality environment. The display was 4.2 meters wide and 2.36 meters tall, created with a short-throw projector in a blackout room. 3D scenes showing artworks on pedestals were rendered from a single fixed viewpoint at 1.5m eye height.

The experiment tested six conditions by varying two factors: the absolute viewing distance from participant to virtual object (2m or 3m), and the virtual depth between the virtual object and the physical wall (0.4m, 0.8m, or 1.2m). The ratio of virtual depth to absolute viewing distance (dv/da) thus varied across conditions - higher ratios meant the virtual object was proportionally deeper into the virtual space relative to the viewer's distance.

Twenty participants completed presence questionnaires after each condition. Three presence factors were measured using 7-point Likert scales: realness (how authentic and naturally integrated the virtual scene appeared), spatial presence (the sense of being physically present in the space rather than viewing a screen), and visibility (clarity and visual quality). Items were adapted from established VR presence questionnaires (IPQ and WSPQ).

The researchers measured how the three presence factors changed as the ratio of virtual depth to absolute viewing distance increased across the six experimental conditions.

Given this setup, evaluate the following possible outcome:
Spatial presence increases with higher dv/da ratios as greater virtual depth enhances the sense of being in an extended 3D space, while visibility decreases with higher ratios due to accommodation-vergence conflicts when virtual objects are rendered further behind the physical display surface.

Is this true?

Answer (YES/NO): NO